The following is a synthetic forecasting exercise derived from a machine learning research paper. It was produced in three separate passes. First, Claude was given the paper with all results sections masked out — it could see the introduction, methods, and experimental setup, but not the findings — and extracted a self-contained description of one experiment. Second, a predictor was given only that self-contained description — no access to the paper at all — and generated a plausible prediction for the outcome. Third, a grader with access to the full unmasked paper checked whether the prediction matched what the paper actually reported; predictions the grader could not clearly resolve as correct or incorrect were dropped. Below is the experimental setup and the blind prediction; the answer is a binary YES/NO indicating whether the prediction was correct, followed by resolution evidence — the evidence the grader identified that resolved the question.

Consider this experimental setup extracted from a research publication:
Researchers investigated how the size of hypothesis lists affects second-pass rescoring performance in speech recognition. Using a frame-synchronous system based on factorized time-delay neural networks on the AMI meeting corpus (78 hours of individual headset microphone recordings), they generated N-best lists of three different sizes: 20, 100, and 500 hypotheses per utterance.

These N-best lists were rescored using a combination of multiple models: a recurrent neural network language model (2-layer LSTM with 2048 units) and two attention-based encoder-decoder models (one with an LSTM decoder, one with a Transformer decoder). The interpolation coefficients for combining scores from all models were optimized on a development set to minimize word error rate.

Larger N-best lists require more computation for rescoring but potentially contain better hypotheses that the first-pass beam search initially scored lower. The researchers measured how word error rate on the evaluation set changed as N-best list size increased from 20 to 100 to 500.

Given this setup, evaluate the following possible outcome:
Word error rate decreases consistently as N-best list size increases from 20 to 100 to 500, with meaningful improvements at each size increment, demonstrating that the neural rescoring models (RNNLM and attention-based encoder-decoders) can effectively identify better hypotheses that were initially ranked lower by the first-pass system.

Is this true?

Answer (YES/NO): YES